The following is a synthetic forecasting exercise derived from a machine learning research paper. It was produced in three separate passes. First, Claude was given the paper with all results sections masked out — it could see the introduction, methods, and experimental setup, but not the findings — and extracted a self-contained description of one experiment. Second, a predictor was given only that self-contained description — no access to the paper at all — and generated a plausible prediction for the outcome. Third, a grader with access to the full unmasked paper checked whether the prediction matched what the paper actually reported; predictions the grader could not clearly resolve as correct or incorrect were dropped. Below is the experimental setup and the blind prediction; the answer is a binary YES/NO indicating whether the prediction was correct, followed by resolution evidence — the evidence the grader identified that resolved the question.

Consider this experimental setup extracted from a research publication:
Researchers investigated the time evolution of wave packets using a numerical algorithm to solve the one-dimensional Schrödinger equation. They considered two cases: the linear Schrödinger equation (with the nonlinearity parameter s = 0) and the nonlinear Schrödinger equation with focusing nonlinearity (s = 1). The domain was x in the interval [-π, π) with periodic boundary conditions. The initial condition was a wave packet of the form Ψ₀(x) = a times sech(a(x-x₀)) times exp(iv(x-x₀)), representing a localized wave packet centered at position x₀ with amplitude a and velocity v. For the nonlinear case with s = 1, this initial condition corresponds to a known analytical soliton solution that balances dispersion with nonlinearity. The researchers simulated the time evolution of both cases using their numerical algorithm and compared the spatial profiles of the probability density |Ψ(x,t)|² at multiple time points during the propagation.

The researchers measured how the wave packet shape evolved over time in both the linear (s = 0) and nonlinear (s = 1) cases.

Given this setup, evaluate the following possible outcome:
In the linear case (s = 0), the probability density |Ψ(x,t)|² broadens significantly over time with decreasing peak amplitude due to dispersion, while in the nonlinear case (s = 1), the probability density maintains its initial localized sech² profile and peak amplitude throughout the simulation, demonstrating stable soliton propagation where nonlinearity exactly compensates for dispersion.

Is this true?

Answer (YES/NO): YES